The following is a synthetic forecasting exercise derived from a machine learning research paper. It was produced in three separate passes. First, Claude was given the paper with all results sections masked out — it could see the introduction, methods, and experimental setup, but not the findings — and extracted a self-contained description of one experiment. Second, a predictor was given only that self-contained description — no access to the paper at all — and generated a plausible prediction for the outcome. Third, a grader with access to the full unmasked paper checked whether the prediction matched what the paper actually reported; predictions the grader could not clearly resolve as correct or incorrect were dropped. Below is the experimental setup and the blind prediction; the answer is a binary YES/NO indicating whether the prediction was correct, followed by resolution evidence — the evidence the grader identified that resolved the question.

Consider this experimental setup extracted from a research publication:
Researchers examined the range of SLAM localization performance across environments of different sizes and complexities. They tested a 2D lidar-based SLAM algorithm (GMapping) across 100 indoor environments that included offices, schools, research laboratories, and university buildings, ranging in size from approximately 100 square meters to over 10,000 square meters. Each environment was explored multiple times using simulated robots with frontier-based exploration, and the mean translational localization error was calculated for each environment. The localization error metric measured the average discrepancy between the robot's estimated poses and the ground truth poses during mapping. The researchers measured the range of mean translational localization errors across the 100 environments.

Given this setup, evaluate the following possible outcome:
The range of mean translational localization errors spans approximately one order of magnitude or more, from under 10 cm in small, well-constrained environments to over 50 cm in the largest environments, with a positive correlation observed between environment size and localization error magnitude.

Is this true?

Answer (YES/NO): YES